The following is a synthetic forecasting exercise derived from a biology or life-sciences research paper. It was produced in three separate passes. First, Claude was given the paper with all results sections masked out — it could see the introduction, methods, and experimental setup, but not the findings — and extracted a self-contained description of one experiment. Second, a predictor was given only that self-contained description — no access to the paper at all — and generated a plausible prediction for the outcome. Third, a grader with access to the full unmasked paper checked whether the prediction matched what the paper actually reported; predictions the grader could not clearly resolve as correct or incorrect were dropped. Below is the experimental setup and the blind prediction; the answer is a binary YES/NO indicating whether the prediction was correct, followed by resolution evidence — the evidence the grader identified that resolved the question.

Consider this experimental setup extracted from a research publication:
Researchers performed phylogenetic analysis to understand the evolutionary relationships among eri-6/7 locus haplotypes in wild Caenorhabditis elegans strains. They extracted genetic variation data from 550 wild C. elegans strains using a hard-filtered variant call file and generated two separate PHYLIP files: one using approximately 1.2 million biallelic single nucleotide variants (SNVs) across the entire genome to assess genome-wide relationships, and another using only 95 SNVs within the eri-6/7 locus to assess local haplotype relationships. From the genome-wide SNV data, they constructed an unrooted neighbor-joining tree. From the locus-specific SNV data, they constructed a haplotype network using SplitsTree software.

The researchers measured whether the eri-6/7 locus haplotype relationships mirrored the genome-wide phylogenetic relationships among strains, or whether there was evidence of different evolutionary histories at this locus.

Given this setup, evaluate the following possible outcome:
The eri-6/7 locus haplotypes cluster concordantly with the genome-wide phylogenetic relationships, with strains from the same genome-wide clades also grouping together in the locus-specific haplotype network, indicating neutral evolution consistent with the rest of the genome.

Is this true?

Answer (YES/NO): YES